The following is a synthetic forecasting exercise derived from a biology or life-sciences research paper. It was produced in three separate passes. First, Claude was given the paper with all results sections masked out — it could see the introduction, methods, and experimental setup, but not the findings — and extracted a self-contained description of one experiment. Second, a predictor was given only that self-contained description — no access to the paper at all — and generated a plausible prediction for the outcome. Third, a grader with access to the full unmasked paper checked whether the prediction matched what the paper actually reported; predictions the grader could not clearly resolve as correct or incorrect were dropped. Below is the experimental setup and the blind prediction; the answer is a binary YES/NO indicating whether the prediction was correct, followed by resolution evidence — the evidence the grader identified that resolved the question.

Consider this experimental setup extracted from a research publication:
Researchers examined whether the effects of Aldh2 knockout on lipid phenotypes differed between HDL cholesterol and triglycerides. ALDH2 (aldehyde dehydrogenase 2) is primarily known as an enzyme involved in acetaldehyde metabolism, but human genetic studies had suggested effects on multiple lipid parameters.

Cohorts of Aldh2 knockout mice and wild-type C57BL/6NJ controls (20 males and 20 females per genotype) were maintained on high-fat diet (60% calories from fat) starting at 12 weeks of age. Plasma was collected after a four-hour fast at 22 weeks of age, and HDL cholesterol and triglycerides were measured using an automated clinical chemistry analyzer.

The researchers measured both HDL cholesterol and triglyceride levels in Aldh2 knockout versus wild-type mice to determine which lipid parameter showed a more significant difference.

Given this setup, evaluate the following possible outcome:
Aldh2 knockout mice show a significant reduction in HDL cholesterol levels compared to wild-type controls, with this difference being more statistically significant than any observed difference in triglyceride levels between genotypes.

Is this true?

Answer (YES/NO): NO